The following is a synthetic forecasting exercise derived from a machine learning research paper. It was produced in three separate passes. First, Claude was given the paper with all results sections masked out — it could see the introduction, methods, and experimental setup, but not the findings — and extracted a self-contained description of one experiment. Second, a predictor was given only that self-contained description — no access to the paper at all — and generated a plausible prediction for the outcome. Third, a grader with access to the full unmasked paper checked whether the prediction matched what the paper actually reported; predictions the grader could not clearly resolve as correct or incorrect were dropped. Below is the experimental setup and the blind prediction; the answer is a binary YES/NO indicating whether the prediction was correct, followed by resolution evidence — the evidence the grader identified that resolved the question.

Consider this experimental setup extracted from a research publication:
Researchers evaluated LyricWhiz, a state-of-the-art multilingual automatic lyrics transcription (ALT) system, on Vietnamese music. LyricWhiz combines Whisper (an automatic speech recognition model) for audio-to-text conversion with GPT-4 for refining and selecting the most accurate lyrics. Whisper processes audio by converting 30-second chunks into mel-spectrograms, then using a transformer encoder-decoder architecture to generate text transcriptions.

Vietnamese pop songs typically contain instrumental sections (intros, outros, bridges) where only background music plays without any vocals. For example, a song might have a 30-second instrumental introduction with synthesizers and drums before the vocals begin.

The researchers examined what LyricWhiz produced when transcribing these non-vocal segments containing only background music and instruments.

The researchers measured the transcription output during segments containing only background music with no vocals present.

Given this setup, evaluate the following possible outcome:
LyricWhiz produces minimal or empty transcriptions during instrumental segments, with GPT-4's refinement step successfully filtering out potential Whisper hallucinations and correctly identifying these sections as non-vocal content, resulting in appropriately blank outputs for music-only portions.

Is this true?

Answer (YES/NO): NO